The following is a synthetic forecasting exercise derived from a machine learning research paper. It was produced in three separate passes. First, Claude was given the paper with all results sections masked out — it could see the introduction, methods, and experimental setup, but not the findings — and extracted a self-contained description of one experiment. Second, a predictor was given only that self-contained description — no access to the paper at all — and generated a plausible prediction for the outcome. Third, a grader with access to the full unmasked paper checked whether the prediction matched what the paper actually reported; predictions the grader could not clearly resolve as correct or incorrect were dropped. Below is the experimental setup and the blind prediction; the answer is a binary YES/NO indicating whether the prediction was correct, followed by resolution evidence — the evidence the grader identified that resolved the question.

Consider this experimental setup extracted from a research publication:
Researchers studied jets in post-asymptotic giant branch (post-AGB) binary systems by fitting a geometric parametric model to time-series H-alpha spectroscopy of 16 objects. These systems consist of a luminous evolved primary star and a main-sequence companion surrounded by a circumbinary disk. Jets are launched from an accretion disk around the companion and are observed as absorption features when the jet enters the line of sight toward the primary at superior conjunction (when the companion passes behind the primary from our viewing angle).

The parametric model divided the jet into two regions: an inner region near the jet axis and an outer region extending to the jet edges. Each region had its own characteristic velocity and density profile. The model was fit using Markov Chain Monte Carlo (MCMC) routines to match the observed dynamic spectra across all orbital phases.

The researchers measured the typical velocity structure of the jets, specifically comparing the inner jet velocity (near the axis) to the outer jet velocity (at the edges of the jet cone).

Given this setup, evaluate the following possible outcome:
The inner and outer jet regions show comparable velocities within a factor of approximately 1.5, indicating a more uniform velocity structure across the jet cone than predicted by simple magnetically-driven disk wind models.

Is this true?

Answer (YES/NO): NO